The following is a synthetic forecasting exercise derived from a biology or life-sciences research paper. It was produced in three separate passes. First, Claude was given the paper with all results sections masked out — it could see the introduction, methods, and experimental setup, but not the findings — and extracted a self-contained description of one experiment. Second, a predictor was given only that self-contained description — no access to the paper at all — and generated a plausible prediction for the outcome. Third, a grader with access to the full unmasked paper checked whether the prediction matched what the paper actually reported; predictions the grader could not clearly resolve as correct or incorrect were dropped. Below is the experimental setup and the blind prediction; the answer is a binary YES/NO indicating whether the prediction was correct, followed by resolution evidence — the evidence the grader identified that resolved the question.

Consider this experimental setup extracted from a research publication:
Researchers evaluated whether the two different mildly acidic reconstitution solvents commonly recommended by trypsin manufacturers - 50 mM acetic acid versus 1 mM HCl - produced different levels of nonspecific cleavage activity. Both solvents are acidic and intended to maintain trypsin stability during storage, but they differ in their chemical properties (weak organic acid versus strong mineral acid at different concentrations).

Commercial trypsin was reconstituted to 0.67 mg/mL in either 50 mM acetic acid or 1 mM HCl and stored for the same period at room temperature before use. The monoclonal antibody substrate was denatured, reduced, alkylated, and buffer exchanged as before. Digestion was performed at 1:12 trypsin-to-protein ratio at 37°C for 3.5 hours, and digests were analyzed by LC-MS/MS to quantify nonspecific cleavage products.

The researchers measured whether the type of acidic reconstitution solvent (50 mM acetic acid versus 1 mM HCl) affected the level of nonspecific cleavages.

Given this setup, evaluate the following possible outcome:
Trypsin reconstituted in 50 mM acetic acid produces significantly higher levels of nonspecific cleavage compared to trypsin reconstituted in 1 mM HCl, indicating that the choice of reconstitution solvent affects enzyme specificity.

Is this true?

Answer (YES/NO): NO